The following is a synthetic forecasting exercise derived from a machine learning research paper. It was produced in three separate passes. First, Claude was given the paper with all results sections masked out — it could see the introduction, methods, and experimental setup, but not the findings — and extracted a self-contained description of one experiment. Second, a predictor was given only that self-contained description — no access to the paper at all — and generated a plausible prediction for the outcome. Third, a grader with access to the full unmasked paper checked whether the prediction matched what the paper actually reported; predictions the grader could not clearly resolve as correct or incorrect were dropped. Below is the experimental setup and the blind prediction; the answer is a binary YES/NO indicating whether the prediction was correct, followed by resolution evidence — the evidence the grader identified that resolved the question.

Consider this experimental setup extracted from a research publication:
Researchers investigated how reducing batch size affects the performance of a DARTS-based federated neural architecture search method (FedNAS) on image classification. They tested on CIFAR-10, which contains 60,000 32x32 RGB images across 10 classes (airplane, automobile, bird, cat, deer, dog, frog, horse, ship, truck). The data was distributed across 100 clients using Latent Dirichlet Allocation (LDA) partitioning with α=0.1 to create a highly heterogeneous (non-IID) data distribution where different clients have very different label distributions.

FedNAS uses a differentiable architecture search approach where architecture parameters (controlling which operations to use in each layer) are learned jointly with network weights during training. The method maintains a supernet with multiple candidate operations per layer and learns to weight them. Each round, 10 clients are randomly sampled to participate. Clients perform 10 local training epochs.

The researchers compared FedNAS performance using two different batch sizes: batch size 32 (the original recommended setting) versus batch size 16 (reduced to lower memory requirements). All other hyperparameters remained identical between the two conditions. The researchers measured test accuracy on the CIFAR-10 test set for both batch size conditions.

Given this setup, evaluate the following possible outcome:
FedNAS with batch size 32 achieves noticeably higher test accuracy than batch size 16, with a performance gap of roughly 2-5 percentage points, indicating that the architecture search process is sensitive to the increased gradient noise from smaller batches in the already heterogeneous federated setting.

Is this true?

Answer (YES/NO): NO